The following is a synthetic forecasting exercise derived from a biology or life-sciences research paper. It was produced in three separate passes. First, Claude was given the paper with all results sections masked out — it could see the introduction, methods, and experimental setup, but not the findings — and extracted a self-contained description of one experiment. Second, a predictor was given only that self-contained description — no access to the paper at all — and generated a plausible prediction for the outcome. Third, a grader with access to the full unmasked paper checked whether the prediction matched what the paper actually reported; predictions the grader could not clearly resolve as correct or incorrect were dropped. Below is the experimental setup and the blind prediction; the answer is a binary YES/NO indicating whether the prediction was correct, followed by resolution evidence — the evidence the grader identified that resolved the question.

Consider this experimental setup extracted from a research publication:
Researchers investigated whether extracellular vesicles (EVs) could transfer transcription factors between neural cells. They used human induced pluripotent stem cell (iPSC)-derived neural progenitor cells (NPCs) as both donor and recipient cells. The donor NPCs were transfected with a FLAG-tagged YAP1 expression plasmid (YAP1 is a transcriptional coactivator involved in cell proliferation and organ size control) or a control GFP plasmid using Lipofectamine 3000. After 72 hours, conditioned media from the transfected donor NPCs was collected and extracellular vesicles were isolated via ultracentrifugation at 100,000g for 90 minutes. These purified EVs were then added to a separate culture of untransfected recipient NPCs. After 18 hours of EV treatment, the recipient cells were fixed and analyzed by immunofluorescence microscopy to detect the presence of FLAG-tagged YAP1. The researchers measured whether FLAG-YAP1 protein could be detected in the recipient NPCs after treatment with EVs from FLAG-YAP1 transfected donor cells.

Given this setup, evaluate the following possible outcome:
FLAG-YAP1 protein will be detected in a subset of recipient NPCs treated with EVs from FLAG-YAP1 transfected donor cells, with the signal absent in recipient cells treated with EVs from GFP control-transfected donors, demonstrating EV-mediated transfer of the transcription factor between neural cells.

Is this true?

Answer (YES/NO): YES